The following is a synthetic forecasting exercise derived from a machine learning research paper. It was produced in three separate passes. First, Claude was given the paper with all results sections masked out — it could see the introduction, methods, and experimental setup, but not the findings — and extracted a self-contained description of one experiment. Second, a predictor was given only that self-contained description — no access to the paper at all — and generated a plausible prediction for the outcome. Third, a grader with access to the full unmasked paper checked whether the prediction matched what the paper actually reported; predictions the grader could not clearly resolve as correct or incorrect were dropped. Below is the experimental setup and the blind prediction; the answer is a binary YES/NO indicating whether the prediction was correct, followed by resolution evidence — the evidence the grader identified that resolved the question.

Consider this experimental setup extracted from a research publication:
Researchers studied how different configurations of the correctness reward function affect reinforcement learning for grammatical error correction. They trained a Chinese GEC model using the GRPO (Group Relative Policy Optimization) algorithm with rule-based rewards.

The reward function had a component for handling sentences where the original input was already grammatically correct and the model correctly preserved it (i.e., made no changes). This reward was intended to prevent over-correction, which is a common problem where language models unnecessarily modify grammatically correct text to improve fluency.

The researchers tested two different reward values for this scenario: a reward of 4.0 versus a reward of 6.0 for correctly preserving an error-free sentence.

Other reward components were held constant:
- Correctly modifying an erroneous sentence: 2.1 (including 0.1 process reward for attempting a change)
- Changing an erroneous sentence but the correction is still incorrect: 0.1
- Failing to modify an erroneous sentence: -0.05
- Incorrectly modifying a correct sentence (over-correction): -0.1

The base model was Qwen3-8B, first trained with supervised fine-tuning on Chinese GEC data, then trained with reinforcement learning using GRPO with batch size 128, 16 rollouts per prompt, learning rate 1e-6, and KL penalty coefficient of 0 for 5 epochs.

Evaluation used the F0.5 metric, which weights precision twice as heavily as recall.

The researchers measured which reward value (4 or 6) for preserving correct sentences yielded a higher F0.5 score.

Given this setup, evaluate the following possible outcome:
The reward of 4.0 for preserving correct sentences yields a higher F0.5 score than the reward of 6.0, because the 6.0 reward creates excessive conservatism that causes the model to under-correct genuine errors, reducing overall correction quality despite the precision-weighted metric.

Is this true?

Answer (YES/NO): NO